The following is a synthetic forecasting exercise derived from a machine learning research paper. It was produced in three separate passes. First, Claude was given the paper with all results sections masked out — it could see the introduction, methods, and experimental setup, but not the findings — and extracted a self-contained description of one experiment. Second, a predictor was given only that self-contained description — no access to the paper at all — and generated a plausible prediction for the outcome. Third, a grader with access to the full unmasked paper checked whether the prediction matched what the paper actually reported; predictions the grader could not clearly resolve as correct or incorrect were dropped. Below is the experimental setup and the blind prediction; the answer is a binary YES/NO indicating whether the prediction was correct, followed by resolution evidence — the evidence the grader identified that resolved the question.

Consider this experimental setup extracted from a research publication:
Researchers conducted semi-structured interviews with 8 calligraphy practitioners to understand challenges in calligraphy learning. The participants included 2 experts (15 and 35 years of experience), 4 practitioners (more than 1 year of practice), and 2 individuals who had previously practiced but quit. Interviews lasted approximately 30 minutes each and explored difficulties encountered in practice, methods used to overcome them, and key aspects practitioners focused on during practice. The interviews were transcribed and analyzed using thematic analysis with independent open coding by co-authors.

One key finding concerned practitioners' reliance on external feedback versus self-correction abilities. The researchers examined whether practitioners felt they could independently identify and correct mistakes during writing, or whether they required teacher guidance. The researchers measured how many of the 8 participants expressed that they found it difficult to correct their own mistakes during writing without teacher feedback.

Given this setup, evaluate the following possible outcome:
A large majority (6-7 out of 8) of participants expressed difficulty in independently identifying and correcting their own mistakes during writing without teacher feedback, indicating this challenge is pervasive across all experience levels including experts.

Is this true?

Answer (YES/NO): NO